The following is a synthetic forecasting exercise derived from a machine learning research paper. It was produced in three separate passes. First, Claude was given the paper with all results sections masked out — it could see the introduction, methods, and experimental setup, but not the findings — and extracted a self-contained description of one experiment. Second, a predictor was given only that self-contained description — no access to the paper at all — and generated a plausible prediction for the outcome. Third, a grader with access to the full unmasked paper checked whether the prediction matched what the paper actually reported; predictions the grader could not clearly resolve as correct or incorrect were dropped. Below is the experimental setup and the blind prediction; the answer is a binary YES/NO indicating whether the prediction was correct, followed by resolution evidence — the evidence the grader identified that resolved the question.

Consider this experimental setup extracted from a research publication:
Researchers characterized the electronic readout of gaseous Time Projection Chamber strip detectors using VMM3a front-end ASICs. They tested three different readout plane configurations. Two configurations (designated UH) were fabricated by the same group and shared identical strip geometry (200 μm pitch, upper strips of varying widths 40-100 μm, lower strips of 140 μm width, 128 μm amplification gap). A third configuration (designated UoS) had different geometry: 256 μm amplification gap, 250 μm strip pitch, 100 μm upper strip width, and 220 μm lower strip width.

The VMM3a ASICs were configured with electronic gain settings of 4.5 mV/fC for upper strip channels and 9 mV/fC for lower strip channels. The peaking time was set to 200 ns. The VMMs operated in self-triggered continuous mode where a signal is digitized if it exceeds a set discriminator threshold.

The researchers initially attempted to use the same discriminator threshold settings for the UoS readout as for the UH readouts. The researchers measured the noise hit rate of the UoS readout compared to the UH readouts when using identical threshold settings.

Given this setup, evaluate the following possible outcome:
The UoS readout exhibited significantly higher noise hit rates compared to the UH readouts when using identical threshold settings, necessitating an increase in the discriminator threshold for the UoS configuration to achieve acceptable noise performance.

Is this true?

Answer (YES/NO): NO